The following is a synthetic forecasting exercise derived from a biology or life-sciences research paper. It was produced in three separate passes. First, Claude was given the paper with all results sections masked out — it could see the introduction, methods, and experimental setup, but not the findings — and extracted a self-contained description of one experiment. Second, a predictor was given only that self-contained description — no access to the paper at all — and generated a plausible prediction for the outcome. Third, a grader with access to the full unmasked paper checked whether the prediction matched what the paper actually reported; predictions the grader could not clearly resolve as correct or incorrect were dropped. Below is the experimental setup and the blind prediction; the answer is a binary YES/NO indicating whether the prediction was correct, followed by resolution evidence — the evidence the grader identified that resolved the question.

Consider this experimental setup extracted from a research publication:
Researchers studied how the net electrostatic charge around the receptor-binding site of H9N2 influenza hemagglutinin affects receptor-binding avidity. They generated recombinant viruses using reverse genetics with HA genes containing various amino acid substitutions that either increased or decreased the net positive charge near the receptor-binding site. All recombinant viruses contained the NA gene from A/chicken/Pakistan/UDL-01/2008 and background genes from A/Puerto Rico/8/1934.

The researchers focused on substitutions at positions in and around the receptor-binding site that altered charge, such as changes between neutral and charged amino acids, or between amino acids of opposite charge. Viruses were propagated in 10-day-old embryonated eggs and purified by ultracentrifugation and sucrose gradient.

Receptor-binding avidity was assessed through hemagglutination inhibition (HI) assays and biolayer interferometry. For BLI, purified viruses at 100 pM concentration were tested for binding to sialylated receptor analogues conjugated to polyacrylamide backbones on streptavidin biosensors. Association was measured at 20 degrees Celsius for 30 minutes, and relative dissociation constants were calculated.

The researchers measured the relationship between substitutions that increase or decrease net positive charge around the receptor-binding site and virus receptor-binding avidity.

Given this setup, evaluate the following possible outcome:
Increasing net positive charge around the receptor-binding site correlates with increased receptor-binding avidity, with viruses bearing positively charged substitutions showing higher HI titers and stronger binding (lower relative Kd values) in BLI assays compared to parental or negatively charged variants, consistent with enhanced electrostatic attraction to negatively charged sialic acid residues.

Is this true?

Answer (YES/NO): NO